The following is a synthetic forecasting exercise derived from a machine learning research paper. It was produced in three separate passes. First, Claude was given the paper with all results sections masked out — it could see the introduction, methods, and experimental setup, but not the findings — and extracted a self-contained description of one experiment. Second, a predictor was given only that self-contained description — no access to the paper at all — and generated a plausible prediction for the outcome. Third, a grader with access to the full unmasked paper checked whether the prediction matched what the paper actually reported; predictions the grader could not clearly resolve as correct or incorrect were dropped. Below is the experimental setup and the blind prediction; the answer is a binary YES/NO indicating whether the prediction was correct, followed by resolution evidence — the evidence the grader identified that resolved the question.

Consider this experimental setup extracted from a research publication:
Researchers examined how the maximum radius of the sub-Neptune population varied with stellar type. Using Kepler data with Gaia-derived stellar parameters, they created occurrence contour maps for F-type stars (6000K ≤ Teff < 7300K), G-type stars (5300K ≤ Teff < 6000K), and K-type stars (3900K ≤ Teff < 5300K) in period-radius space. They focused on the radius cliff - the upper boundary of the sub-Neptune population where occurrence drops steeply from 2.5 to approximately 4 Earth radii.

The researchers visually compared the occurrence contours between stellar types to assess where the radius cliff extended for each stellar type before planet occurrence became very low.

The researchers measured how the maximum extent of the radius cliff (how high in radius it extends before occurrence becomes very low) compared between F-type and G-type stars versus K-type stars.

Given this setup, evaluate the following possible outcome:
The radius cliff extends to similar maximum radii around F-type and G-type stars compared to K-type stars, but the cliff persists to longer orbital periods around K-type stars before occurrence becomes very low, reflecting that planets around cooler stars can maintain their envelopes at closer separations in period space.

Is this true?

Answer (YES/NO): NO